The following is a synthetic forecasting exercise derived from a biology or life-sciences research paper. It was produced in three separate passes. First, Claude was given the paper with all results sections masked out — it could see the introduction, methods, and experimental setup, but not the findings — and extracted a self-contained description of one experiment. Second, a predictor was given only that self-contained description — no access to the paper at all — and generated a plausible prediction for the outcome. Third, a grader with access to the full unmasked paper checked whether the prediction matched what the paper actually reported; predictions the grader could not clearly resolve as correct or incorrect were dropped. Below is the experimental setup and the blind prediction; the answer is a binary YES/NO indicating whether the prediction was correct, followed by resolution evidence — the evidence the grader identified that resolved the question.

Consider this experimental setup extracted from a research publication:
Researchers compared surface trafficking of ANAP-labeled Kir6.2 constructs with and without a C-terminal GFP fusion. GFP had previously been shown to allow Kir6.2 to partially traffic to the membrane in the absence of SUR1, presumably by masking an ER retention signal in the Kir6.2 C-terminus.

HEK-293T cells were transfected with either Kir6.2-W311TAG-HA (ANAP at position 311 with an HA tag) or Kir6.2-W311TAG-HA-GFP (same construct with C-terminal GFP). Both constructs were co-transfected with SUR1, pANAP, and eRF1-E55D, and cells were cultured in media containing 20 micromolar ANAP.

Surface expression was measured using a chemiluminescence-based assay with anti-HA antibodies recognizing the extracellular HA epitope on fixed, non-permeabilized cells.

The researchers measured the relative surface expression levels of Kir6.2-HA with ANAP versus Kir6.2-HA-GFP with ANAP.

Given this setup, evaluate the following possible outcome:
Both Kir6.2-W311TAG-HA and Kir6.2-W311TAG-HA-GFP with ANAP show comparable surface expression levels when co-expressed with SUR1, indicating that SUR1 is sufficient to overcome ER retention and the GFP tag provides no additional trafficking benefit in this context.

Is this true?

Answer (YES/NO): NO